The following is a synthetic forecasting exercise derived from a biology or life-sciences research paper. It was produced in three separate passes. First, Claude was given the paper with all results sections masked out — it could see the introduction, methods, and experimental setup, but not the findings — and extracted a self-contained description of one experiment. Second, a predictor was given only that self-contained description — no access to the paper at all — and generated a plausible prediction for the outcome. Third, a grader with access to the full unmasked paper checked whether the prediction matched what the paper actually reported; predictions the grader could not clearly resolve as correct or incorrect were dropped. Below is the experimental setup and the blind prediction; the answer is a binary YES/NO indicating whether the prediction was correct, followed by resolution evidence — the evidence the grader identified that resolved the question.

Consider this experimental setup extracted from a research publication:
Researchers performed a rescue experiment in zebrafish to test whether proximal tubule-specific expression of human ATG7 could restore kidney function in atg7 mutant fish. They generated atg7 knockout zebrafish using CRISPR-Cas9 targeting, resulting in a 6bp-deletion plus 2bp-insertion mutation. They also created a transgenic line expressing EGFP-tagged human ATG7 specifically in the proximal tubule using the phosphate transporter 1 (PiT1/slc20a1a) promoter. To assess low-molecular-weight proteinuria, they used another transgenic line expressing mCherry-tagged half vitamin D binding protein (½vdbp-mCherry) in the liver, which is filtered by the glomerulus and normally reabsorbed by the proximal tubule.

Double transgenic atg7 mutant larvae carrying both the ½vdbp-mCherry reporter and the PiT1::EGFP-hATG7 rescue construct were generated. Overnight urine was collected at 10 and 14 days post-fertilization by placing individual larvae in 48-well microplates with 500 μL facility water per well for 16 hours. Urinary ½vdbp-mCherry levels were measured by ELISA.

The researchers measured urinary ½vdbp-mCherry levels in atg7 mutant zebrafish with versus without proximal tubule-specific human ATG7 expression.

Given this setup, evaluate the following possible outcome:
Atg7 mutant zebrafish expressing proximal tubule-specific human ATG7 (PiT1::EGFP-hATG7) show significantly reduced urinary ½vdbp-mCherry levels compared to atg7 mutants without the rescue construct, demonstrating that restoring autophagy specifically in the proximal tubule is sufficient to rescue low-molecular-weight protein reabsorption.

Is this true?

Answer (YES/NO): YES